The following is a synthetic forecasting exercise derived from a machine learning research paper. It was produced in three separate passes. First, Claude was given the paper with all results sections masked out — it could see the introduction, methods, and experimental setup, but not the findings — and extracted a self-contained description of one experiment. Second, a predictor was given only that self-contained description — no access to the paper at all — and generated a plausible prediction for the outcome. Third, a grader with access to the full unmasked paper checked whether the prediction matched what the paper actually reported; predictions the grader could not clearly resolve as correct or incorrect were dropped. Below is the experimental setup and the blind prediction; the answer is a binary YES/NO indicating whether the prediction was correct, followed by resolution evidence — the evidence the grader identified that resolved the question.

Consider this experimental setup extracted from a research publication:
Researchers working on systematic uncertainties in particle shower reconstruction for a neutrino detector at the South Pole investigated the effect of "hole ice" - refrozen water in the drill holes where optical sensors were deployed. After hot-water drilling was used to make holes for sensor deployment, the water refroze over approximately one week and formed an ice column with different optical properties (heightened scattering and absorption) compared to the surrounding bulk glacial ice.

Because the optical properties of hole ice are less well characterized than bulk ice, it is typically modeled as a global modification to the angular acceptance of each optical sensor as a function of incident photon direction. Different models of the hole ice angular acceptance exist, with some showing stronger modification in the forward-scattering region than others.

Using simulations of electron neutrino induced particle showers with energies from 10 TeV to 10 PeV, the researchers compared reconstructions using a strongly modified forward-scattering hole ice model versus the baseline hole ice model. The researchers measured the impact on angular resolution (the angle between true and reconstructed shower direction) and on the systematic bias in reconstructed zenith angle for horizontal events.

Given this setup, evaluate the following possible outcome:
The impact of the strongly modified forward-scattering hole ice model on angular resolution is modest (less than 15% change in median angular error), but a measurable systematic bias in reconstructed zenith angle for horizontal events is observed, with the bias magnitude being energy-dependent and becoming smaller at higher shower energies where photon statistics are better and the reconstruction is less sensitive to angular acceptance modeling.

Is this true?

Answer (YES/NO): NO